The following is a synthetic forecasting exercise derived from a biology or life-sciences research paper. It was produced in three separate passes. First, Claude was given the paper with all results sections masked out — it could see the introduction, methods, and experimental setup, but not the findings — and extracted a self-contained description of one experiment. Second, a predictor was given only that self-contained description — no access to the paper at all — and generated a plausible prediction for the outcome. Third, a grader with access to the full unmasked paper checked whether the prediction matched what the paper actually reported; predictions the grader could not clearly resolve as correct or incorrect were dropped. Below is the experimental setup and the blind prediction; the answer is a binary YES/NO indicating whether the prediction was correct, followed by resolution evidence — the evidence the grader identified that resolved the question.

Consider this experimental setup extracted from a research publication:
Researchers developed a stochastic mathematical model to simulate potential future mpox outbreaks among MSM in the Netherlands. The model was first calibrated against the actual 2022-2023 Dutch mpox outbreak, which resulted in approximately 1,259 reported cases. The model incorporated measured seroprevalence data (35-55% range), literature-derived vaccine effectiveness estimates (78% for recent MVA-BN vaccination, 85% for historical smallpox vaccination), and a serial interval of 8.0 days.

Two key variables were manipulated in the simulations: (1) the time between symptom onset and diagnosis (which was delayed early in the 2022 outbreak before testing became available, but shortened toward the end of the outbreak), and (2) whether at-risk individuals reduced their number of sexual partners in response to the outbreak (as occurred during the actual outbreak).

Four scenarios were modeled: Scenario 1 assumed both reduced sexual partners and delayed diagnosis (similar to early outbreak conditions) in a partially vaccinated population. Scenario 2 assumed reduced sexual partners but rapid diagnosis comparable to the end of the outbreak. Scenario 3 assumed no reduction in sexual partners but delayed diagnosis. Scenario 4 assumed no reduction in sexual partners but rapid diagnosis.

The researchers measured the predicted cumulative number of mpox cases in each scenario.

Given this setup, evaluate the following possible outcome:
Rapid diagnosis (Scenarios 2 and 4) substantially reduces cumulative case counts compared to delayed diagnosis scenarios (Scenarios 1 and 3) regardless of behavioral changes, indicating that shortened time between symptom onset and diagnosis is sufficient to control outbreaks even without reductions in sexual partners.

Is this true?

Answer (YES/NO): YES